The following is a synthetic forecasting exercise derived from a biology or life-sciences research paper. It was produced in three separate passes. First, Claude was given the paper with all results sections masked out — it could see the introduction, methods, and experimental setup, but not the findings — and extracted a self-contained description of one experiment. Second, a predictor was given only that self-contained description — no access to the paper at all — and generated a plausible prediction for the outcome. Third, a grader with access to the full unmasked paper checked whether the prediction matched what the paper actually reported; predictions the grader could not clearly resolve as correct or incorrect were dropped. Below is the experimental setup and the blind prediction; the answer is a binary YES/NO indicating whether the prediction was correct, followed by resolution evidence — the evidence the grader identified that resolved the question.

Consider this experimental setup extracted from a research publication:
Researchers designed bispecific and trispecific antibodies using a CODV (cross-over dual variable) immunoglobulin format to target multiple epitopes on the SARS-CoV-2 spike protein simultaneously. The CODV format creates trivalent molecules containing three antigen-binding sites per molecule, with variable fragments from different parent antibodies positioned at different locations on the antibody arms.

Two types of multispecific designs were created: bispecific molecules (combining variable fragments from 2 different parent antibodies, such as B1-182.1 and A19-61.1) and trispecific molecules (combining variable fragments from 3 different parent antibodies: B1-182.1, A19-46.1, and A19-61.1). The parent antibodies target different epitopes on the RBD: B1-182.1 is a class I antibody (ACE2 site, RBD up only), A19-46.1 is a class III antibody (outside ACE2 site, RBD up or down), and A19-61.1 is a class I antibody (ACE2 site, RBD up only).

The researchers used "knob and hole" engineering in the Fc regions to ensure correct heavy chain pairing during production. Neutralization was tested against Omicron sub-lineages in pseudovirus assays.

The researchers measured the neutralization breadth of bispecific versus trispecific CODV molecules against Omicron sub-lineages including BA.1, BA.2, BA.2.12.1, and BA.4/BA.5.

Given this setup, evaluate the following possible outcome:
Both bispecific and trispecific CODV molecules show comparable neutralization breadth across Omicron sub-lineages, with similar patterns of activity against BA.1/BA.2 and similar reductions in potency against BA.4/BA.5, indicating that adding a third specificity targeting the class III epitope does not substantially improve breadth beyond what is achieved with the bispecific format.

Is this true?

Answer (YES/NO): NO